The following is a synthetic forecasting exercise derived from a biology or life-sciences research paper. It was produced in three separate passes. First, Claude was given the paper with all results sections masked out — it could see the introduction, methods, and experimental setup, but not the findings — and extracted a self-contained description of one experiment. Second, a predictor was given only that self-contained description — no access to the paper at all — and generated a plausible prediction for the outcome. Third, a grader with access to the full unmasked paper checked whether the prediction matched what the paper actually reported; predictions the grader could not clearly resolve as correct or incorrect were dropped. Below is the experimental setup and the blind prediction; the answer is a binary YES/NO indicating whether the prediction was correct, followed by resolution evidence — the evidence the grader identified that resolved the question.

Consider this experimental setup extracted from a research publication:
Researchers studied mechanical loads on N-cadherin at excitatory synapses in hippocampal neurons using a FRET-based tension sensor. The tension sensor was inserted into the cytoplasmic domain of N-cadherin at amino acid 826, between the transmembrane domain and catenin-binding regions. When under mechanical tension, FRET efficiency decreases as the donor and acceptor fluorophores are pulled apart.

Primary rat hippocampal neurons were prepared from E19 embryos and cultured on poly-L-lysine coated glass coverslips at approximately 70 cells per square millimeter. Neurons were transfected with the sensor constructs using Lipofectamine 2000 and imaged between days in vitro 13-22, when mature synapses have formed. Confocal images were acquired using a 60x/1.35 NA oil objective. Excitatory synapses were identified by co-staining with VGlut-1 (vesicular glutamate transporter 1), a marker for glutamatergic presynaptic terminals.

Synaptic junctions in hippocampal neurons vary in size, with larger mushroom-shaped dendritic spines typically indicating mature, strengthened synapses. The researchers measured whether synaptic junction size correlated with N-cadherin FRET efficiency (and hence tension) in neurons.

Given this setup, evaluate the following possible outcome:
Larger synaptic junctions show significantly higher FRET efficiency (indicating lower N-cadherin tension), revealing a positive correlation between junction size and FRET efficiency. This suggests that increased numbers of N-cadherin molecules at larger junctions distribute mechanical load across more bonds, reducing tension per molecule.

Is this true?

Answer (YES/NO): NO